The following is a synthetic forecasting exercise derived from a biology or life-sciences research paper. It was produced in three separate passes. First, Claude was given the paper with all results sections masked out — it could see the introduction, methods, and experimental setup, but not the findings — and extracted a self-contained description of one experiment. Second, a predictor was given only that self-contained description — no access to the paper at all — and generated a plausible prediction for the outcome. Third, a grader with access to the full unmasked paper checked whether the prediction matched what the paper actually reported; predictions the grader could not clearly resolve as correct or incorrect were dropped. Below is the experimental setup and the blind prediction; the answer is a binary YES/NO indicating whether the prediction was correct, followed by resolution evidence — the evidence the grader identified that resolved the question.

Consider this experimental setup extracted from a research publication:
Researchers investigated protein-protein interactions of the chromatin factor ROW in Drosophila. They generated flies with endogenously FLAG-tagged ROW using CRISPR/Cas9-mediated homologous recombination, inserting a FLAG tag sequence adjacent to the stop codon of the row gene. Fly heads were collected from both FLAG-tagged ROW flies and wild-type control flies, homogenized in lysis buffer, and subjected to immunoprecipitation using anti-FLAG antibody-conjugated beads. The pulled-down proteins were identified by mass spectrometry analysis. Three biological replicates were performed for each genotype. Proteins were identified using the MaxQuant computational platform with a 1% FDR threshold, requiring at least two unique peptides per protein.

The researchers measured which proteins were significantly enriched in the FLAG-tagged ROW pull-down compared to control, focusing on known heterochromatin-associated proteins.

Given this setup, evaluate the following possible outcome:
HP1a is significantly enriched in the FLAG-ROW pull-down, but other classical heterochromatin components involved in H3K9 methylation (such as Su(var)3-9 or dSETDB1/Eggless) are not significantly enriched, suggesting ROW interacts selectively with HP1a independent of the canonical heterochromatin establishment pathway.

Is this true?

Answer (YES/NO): NO